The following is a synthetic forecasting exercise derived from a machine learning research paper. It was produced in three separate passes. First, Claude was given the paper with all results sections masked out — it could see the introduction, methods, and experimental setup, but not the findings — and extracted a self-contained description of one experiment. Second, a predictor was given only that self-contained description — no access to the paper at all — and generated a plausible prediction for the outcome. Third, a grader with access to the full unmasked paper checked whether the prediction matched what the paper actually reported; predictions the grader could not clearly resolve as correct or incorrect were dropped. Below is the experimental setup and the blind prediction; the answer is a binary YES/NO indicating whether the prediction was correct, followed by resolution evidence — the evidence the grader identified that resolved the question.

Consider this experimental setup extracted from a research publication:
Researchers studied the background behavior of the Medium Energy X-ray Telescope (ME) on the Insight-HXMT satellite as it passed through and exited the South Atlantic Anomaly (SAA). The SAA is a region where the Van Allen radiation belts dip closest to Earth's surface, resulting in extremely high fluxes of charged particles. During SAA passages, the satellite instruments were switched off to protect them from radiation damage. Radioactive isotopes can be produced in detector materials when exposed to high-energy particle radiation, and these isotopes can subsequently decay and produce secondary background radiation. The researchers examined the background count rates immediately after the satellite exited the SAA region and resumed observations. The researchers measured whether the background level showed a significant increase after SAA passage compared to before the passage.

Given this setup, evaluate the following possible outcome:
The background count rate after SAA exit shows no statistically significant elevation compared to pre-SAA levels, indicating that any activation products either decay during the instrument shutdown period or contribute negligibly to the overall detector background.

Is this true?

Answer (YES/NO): YES